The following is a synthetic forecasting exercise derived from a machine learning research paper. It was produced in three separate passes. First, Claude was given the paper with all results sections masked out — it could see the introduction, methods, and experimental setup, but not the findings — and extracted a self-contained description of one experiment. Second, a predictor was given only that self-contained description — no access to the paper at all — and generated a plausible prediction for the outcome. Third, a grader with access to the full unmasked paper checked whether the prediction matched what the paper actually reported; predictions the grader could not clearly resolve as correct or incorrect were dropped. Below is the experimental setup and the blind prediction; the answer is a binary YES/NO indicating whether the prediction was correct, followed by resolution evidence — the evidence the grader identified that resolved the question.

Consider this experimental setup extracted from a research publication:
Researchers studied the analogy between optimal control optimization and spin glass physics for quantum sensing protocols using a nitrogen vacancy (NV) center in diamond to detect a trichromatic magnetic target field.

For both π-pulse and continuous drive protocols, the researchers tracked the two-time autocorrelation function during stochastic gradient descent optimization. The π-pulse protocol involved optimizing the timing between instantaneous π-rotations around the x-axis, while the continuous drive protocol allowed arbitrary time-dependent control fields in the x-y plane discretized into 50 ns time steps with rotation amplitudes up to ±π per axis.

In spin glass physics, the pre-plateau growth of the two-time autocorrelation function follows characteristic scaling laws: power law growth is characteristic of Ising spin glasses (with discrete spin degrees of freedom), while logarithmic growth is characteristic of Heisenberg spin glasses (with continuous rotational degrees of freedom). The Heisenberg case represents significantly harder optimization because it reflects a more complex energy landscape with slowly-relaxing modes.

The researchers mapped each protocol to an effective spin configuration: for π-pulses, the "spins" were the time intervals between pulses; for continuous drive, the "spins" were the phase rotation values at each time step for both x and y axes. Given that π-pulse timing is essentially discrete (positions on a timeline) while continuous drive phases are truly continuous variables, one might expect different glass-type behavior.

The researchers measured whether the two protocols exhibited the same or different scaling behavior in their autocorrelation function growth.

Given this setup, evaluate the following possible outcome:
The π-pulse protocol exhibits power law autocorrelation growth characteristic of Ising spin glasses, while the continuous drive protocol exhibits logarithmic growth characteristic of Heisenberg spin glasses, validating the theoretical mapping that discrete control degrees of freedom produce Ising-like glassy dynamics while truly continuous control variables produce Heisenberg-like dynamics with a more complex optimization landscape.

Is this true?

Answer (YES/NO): YES